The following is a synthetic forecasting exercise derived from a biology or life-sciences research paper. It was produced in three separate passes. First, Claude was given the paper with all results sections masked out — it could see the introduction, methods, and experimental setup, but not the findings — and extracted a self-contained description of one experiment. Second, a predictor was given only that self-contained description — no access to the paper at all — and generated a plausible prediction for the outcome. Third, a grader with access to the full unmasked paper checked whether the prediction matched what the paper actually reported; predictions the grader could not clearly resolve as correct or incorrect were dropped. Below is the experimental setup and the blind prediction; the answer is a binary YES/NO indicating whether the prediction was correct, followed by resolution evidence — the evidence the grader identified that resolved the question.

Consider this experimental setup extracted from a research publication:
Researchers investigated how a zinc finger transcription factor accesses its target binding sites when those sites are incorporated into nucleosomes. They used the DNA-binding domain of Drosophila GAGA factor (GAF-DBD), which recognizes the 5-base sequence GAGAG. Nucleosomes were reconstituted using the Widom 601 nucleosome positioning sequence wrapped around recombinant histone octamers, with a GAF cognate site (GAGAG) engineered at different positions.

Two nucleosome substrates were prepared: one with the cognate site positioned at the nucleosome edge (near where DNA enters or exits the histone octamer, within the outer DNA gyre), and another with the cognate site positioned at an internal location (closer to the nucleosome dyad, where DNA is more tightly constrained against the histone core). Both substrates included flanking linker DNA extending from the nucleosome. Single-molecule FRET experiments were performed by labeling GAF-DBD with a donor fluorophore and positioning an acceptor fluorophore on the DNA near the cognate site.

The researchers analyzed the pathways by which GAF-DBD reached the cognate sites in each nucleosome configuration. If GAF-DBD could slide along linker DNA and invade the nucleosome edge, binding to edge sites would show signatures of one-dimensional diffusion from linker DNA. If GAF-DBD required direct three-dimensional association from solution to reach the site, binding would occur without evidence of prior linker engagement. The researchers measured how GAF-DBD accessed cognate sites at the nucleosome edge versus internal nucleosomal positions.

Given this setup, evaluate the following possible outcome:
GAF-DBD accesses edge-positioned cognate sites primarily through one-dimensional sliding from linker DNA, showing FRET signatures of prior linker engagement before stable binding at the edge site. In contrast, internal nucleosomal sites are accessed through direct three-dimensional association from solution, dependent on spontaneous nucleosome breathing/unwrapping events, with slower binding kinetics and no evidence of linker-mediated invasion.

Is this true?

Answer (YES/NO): NO